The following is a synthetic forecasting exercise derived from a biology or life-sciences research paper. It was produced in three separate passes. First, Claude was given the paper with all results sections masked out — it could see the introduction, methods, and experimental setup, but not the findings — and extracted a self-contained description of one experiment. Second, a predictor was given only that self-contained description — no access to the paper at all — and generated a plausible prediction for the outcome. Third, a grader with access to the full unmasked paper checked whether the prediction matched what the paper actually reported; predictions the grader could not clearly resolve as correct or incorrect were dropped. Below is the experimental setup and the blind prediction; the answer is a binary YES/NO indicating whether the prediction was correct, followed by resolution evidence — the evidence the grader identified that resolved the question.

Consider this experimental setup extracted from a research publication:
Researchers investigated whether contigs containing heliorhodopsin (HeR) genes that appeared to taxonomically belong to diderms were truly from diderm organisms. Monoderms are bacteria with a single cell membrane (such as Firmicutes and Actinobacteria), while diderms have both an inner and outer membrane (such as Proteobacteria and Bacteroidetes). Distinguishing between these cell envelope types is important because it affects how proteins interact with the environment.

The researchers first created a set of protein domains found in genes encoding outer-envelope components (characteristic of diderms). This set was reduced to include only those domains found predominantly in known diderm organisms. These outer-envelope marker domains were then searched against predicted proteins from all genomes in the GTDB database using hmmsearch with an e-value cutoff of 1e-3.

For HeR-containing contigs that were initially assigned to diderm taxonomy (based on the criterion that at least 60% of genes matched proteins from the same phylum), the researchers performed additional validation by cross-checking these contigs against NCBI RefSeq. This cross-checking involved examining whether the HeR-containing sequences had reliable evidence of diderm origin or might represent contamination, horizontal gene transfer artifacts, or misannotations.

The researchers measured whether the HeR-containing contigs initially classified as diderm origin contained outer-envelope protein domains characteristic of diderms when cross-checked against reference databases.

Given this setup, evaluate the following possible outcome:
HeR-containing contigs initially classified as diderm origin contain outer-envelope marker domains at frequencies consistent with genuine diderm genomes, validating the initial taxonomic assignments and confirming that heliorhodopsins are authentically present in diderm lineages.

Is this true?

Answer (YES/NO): NO